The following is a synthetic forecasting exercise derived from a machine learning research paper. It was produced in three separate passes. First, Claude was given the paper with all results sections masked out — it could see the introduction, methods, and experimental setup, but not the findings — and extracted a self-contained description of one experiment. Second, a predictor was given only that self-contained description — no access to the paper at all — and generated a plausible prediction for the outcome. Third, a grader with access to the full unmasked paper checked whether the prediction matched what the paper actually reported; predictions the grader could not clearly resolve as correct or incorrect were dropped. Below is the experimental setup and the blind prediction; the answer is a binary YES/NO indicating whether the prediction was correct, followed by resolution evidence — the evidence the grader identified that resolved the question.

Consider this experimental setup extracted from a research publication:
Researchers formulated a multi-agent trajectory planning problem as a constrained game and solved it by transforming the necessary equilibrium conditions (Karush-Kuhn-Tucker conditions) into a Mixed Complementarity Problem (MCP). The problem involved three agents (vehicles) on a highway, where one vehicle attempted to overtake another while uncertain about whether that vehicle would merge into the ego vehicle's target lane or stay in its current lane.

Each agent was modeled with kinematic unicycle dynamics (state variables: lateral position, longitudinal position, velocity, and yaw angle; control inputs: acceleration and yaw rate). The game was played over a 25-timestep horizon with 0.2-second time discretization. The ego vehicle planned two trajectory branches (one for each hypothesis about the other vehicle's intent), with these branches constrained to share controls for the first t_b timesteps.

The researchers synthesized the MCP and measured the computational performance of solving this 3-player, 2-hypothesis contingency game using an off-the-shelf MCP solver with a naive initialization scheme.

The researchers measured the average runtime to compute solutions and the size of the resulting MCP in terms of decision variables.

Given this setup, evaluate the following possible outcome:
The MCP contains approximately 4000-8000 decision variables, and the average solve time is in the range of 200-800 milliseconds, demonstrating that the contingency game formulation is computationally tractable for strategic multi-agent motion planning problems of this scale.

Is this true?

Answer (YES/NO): NO